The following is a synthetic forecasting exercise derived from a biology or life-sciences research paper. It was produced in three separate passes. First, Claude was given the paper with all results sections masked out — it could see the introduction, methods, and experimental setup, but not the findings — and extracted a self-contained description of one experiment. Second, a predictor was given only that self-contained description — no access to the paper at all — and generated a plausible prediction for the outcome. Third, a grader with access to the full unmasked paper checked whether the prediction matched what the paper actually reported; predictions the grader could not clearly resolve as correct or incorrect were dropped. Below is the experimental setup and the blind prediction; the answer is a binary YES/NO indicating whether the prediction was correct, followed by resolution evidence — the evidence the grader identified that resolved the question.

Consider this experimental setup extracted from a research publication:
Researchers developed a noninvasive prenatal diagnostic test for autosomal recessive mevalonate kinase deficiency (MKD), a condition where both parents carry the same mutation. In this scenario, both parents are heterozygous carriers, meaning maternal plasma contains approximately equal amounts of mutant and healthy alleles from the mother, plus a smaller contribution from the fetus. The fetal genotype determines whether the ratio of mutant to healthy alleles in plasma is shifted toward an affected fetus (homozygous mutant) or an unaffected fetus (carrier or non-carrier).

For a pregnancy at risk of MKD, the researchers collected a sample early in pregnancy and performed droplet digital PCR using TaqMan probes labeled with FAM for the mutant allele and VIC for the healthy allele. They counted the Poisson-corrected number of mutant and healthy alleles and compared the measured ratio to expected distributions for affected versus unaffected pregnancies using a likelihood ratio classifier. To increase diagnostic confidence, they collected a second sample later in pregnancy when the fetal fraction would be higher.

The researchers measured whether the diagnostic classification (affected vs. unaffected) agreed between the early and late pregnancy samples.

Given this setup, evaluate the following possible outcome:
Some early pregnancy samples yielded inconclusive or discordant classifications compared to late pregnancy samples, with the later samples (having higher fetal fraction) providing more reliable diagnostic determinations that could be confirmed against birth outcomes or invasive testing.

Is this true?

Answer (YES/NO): NO